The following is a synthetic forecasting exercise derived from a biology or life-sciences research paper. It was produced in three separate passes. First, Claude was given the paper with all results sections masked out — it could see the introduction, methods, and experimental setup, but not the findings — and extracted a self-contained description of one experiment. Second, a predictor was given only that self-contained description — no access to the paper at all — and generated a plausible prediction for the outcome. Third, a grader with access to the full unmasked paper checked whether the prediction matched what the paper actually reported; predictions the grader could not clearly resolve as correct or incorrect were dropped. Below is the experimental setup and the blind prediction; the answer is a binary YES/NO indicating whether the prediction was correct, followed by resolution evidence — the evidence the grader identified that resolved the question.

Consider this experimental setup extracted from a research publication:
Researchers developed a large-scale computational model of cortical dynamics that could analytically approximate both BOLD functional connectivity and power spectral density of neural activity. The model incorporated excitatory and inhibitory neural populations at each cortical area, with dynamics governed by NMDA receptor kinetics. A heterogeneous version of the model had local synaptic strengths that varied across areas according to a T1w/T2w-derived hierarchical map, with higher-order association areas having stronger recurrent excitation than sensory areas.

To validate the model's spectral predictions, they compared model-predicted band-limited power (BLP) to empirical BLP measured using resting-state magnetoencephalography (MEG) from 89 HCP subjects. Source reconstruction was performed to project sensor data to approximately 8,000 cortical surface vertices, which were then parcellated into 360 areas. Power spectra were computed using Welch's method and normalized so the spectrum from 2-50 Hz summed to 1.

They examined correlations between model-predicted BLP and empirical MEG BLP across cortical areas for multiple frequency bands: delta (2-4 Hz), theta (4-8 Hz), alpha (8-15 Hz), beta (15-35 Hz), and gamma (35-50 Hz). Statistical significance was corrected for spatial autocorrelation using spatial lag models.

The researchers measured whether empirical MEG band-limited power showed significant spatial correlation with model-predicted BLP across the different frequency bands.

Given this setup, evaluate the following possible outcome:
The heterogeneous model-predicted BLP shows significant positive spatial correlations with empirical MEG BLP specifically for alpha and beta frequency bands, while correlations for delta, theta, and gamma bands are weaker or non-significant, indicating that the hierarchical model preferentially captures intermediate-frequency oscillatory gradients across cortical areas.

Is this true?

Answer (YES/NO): NO